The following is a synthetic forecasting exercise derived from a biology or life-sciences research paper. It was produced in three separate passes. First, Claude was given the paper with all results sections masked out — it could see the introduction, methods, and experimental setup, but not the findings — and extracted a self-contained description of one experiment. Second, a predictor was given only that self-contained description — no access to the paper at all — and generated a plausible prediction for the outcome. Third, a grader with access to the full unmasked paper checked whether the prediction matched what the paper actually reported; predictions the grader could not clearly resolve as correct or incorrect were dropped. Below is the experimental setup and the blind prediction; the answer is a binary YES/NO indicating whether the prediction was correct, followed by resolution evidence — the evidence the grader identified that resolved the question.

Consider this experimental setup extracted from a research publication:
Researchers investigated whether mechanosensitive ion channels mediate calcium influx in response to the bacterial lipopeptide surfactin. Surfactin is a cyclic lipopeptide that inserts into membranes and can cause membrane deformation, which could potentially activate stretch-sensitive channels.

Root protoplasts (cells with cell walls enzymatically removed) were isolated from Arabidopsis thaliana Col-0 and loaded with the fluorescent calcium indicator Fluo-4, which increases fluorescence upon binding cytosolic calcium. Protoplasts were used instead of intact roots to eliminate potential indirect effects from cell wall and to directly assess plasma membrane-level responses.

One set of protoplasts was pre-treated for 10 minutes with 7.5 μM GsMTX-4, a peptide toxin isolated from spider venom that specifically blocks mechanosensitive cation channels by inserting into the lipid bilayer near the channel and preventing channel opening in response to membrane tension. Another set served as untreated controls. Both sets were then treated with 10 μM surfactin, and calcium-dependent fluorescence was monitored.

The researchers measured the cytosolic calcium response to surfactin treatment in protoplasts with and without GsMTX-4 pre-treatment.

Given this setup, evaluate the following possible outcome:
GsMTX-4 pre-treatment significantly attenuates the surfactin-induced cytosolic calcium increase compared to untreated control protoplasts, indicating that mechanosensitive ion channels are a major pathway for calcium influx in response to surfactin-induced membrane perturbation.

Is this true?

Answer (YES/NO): YES